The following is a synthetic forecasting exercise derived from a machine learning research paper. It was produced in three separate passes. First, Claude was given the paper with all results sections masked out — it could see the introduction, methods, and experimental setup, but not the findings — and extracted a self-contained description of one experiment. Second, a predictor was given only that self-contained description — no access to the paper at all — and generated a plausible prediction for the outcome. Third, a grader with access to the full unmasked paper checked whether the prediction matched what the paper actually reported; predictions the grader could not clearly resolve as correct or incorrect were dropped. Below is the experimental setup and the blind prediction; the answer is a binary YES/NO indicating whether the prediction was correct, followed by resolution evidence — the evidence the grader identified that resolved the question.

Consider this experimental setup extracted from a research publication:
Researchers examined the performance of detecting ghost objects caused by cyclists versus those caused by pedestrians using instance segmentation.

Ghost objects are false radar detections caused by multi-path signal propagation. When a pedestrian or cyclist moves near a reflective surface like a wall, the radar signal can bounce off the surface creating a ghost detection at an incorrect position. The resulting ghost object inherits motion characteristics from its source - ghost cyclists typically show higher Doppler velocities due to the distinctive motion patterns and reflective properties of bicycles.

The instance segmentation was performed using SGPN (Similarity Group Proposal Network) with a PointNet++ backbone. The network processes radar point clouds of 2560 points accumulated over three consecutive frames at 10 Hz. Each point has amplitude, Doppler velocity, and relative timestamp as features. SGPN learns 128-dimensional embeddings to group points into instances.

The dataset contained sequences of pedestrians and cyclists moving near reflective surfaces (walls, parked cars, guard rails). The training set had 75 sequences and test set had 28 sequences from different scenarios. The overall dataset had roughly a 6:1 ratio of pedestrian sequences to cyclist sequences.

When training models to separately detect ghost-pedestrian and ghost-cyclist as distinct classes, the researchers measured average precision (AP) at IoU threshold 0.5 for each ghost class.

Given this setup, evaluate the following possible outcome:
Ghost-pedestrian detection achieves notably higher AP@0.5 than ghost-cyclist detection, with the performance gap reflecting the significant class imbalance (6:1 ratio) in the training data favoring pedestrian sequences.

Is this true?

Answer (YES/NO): YES